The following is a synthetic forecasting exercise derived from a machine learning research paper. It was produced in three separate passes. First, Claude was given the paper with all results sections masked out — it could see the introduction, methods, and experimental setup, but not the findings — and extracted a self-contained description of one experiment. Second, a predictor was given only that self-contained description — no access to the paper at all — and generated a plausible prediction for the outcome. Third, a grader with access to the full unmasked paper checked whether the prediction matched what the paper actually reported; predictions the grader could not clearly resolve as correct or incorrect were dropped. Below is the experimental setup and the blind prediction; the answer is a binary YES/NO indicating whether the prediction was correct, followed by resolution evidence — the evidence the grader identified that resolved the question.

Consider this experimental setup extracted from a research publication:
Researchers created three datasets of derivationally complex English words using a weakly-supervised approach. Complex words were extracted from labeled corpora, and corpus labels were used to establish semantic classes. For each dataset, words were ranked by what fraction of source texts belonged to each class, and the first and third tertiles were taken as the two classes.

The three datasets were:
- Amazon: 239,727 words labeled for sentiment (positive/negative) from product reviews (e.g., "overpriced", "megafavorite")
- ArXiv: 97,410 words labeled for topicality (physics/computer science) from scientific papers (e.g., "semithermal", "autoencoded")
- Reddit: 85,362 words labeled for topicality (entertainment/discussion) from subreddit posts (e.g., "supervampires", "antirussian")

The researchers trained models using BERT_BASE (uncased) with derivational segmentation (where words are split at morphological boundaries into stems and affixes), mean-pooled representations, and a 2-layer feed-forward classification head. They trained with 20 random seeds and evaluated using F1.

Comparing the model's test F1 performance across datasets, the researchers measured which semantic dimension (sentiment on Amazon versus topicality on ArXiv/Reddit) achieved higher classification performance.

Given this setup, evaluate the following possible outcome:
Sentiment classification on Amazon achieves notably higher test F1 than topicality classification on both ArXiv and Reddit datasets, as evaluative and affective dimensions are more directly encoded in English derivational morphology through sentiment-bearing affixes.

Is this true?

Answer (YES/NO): NO